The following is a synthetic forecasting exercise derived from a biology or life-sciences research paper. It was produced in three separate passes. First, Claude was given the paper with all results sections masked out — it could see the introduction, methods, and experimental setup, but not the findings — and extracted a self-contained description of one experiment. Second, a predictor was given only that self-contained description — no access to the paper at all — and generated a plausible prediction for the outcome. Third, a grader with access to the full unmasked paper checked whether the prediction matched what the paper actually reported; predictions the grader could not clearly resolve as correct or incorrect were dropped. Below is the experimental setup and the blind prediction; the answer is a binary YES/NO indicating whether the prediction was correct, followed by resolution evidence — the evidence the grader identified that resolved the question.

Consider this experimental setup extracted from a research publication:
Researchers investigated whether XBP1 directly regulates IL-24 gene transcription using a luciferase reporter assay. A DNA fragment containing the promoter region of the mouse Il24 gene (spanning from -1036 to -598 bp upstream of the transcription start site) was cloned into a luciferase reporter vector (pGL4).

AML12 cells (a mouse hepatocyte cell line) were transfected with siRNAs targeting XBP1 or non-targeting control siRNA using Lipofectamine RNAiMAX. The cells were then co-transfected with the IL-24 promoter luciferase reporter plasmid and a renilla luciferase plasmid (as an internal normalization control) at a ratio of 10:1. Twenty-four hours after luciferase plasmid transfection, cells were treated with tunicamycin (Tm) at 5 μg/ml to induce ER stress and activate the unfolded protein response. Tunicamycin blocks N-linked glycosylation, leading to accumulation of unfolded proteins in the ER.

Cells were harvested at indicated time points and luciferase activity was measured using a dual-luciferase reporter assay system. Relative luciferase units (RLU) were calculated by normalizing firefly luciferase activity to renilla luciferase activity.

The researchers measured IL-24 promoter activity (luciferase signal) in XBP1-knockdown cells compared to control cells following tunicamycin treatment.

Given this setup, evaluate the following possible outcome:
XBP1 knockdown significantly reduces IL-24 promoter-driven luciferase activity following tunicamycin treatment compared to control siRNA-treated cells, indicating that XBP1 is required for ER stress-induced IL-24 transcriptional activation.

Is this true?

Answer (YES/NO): YES